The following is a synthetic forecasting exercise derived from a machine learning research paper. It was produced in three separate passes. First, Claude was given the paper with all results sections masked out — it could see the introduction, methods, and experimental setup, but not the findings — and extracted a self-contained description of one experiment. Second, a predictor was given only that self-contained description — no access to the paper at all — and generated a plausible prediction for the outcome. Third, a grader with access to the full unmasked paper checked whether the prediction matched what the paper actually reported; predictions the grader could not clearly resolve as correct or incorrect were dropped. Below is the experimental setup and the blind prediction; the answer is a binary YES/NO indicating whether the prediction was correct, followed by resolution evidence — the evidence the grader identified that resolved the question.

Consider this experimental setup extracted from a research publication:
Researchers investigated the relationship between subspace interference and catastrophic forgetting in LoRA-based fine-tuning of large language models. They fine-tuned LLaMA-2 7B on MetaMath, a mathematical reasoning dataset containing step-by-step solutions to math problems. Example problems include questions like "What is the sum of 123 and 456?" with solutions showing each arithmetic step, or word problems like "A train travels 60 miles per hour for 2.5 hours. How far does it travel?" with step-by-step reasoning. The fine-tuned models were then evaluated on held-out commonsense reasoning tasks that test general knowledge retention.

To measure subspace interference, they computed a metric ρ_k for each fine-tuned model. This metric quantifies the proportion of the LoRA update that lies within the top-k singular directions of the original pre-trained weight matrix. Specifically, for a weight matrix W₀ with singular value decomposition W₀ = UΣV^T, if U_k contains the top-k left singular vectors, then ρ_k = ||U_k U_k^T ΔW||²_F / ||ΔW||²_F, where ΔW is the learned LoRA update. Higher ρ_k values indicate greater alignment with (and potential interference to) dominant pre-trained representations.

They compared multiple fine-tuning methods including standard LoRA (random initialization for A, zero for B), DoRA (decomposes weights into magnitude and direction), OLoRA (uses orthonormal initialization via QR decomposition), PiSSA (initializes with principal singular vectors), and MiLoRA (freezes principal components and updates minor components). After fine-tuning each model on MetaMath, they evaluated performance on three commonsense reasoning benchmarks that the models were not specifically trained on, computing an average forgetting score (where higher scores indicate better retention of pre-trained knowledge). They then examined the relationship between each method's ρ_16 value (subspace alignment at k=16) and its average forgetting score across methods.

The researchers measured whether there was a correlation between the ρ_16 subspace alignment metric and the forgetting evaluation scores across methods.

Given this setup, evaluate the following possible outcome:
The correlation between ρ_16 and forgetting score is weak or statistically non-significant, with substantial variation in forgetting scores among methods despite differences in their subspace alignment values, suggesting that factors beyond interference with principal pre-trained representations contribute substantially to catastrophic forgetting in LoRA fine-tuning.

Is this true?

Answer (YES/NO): NO